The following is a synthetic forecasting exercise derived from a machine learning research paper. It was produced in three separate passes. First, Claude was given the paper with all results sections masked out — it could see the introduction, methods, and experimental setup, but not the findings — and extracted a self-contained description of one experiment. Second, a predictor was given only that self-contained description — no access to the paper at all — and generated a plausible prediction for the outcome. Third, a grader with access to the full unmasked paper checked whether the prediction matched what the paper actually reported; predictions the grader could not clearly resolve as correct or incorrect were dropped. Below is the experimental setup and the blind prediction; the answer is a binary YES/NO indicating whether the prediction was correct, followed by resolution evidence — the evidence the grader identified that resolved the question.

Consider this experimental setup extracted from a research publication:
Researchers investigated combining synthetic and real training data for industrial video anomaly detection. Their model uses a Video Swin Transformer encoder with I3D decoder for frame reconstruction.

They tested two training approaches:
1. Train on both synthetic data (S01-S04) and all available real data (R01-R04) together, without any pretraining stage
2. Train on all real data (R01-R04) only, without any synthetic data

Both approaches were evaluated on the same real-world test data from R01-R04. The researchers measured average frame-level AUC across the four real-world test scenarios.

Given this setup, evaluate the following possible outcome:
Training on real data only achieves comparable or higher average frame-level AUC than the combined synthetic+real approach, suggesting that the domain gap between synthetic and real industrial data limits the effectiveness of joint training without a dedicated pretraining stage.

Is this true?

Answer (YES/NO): YES